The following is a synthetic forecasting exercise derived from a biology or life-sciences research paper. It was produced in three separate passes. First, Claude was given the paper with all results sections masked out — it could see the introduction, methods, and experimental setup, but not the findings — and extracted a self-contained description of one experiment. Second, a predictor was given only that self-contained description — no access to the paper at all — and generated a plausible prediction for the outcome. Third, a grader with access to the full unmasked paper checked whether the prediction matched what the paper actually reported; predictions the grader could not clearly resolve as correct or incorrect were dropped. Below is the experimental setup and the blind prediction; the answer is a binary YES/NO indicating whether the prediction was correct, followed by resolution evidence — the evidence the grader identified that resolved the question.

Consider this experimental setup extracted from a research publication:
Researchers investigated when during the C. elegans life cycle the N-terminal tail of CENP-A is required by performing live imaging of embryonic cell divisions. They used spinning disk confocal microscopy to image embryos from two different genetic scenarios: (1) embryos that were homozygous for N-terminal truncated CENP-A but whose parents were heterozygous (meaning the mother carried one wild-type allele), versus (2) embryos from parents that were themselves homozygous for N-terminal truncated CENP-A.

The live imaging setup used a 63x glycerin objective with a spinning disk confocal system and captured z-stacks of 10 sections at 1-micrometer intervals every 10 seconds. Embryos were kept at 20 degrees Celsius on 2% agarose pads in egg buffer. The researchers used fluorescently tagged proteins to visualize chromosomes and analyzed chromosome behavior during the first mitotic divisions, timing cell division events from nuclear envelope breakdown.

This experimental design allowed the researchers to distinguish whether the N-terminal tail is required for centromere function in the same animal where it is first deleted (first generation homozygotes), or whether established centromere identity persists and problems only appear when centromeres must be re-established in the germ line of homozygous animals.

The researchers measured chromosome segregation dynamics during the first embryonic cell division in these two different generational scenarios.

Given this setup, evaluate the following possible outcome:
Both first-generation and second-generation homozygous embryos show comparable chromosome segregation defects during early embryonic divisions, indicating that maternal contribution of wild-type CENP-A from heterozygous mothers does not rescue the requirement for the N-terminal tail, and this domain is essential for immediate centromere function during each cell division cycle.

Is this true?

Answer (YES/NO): NO